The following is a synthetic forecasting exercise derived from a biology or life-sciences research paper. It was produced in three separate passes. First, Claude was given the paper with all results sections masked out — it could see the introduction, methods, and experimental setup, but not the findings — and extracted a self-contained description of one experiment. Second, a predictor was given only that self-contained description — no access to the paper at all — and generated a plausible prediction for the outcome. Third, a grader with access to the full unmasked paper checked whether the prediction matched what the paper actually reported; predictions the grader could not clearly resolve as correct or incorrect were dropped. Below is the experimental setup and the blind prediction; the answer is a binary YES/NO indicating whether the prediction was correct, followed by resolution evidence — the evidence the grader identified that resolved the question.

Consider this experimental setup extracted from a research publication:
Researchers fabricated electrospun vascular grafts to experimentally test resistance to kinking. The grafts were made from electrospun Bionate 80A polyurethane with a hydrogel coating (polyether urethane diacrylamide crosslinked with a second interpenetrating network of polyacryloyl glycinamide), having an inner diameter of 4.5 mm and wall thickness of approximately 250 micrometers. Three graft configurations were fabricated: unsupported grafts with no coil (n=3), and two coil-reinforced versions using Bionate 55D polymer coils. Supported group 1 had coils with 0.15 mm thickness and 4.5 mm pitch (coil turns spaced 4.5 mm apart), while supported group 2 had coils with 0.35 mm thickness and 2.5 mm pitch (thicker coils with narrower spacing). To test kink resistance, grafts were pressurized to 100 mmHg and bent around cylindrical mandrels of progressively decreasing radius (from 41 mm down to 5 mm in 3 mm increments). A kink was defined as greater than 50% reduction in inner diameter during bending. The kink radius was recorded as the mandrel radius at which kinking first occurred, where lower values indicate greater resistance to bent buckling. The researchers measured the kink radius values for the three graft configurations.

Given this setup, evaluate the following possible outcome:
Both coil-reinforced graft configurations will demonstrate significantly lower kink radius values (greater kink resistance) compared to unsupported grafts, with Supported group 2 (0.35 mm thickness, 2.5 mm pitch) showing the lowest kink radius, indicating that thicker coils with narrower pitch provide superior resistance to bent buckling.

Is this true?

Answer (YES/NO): YES